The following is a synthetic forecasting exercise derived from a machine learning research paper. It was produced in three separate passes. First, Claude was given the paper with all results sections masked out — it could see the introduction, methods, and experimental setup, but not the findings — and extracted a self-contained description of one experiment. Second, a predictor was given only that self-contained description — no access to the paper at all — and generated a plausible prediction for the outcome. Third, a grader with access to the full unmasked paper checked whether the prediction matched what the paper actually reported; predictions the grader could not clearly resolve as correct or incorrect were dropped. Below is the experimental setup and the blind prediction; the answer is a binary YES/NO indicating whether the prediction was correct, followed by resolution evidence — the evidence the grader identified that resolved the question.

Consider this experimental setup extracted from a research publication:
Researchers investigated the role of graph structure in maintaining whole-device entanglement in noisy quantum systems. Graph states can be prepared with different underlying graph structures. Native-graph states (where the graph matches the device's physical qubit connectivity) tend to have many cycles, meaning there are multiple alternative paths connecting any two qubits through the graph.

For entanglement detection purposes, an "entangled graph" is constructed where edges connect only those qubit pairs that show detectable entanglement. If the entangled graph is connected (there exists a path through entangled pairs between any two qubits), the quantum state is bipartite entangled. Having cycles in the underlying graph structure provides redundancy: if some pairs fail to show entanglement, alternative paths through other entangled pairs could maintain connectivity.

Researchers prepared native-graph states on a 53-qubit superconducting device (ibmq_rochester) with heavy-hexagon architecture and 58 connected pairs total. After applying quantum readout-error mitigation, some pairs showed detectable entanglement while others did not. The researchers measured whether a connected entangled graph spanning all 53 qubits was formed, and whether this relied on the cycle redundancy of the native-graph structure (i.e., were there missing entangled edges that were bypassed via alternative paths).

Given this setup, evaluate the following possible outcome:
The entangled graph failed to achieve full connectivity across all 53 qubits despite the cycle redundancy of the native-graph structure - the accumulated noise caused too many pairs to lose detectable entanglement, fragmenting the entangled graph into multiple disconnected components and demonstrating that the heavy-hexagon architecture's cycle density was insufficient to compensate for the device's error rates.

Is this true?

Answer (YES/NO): NO